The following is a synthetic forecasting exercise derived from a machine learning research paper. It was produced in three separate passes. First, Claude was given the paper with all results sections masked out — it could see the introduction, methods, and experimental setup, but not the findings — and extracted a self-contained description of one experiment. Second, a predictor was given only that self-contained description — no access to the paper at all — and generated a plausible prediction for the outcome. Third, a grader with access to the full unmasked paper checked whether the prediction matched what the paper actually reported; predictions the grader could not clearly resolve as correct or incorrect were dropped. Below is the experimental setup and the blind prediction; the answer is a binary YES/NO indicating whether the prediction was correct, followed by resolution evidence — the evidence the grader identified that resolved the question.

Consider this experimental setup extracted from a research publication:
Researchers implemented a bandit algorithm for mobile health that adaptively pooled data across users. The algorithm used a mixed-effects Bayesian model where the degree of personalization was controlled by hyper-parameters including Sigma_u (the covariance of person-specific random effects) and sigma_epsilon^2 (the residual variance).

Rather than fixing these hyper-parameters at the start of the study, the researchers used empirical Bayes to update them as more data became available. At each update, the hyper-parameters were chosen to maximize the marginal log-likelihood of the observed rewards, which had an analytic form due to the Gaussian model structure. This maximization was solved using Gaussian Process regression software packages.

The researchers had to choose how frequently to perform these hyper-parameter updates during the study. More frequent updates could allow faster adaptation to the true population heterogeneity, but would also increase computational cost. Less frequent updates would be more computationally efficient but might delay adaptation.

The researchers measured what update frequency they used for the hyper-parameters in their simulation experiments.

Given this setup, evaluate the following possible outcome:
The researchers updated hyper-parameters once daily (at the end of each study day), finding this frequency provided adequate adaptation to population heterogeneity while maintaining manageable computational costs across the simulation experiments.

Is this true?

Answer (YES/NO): NO